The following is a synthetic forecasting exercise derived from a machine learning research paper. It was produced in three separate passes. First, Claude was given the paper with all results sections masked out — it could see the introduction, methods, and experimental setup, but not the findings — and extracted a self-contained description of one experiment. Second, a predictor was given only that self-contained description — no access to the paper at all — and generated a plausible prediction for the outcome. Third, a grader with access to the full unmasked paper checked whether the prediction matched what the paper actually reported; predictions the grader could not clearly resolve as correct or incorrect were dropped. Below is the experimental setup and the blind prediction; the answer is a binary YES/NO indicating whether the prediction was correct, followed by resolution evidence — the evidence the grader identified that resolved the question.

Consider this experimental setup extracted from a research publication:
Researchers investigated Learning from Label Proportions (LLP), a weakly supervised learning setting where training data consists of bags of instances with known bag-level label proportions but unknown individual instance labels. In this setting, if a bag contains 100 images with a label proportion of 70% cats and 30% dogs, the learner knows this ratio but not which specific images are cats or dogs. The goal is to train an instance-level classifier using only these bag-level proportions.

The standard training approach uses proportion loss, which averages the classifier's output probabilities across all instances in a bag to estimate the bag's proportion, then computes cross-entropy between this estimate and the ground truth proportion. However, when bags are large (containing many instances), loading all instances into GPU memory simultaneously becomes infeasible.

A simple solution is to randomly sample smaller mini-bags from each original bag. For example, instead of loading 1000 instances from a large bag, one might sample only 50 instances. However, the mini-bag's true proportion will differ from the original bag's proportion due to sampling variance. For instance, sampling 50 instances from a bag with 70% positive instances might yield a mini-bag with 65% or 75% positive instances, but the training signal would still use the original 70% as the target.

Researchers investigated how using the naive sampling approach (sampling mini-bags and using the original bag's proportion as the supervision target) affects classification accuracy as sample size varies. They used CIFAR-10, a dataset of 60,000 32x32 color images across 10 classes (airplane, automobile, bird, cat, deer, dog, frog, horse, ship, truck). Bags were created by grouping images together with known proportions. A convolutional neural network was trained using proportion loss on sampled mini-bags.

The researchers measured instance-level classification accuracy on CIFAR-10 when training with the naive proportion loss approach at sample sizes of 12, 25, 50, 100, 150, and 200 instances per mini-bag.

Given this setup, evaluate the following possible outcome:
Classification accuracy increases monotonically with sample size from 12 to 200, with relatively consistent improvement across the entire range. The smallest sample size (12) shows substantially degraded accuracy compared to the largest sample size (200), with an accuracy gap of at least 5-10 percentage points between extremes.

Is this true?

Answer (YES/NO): NO